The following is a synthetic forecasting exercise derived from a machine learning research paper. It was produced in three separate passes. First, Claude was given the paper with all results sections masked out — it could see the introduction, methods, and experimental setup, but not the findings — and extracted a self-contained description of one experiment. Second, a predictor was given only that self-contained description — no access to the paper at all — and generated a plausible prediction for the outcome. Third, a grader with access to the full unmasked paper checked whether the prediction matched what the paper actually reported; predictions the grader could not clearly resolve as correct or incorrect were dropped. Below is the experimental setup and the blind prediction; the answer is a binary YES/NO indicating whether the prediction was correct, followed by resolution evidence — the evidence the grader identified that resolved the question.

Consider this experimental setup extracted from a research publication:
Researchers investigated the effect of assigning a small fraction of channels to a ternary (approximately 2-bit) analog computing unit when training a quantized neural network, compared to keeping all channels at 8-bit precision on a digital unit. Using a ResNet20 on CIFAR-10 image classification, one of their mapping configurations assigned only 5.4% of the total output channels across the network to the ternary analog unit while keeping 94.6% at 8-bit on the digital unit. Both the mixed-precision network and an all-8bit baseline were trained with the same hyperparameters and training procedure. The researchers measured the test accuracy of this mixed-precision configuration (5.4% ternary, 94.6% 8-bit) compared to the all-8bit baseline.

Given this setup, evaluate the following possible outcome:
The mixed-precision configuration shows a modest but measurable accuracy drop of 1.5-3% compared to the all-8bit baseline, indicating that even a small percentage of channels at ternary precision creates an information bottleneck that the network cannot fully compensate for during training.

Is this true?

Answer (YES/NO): NO